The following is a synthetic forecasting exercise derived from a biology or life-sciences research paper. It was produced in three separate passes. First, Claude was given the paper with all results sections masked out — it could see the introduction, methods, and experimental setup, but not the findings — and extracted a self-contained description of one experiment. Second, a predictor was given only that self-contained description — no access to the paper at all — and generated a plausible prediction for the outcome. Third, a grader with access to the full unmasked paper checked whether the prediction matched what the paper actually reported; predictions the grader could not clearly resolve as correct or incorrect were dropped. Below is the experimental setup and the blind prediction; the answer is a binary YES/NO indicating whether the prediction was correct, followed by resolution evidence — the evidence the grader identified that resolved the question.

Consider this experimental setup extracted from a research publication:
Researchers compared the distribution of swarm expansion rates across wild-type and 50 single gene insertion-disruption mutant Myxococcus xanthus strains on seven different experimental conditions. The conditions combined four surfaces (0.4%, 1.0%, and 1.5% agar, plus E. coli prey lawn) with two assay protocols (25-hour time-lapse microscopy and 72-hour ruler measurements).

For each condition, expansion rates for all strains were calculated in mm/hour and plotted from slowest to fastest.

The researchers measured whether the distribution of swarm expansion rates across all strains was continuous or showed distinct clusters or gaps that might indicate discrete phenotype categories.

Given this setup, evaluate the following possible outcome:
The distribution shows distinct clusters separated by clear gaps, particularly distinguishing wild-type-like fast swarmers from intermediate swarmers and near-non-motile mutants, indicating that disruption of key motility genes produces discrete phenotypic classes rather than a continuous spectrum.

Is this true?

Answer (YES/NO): NO